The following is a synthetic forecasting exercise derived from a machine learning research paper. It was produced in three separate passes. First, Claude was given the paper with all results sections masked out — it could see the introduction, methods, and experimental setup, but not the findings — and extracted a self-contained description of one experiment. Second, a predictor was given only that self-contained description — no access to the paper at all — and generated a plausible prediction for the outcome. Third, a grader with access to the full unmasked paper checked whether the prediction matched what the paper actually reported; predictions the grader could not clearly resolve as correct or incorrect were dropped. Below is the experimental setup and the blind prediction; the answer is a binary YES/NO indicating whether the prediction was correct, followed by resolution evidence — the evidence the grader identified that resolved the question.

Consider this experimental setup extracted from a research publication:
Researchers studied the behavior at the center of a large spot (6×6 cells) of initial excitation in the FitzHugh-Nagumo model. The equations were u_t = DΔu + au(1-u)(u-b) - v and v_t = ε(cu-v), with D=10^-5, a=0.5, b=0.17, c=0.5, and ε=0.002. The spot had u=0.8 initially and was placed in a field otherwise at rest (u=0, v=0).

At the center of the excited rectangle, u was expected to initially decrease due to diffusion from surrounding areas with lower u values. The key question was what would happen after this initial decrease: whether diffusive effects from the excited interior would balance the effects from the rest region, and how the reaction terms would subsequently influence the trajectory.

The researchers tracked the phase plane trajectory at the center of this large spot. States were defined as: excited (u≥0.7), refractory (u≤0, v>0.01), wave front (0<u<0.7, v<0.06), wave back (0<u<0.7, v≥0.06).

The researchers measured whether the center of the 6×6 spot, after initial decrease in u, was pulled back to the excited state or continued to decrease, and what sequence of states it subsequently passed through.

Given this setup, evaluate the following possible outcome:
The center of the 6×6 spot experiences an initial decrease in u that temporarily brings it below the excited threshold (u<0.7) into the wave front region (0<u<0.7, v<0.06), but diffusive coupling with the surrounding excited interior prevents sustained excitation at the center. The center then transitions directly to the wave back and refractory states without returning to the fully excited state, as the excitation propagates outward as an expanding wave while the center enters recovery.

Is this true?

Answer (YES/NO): NO